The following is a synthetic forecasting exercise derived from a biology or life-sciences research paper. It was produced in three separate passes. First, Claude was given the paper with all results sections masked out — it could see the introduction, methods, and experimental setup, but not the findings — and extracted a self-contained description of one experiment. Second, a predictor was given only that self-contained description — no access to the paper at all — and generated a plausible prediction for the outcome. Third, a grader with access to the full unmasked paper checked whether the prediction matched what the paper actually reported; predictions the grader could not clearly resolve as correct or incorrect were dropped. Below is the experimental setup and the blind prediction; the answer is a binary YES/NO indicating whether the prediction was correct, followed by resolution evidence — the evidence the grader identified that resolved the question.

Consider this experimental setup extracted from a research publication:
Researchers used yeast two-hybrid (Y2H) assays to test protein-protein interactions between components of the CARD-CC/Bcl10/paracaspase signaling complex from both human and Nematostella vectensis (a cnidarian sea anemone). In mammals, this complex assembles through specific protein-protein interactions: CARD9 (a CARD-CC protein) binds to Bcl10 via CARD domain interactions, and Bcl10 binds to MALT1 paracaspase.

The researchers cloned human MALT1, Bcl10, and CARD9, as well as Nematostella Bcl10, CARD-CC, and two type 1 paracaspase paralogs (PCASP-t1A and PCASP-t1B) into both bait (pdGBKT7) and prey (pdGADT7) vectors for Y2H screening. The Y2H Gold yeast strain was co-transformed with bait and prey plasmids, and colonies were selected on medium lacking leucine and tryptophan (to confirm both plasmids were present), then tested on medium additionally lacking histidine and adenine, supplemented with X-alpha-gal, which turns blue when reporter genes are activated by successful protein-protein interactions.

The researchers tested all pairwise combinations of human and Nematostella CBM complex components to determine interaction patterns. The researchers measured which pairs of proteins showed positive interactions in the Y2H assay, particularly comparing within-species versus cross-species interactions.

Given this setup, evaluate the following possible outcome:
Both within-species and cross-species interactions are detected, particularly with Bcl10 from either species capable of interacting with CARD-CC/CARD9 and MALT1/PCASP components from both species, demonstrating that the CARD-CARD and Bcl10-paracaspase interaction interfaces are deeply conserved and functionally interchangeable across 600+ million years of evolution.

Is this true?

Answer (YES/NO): NO